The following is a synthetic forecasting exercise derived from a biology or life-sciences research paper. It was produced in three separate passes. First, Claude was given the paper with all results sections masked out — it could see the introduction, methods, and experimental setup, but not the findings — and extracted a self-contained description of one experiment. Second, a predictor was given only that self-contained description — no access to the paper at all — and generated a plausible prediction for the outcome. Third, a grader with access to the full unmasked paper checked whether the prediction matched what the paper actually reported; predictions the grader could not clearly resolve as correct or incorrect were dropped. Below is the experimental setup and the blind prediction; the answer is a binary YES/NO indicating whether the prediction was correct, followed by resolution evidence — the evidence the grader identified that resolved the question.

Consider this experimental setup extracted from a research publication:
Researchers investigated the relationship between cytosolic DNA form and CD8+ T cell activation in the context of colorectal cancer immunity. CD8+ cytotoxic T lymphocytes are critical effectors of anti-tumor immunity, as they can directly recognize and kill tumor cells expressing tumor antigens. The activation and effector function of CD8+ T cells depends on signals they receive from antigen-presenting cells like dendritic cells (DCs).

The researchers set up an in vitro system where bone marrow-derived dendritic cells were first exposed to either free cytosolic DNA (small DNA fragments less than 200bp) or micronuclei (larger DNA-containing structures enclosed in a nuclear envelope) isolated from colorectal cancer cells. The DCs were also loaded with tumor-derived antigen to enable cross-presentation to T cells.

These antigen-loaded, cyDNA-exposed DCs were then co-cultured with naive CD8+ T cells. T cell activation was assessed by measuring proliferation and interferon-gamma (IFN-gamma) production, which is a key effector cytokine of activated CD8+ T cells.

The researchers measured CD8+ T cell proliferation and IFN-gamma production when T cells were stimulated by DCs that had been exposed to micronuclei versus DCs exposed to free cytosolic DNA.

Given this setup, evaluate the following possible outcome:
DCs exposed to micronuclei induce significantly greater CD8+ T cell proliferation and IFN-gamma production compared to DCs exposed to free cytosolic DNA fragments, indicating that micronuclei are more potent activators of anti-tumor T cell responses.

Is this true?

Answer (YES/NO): NO